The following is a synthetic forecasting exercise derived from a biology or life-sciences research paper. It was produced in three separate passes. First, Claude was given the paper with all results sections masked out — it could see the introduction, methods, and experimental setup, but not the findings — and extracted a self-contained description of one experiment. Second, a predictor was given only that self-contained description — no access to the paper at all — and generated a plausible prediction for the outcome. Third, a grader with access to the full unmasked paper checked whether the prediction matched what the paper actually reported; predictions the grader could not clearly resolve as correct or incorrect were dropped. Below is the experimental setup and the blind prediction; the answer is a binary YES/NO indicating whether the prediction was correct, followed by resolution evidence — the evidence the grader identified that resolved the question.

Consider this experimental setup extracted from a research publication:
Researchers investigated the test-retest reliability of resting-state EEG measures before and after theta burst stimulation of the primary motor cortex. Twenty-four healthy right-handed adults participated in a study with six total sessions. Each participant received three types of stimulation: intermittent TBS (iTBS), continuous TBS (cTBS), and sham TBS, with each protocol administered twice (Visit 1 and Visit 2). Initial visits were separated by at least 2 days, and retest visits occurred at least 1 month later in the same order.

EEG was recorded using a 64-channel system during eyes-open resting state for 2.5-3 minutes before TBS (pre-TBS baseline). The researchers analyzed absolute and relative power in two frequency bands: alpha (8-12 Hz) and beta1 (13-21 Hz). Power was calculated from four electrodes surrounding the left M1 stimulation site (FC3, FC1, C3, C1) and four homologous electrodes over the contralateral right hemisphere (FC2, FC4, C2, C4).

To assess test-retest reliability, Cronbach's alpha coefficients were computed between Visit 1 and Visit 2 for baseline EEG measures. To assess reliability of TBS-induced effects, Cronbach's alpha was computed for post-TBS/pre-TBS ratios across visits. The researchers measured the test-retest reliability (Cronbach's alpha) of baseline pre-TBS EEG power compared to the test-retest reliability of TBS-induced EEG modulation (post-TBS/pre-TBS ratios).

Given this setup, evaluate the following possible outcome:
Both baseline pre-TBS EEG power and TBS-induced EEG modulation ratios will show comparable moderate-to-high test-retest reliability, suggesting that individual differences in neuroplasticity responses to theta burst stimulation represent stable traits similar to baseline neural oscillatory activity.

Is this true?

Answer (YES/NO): NO